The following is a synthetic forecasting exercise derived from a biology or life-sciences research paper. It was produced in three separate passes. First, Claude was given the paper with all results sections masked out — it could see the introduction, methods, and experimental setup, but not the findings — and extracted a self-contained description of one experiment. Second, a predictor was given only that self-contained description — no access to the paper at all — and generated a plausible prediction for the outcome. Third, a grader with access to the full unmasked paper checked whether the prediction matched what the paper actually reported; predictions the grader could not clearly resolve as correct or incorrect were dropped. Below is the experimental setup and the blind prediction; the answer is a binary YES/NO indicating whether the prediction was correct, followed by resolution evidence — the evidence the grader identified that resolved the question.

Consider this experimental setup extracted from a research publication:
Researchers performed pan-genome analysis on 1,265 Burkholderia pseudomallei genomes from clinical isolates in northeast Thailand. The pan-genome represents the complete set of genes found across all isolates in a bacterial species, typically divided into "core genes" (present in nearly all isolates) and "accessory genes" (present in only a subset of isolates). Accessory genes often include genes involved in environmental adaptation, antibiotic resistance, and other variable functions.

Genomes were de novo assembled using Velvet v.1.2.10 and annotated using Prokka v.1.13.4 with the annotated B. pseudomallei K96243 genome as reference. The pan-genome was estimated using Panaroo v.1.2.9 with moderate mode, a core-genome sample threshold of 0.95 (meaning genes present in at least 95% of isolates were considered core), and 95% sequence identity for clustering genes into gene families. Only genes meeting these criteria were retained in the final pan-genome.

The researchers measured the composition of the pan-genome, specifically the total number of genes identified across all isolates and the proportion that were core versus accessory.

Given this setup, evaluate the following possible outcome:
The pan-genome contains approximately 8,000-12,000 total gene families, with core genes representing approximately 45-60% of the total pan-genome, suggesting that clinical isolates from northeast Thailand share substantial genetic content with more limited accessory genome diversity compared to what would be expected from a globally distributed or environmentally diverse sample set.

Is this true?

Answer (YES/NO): NO